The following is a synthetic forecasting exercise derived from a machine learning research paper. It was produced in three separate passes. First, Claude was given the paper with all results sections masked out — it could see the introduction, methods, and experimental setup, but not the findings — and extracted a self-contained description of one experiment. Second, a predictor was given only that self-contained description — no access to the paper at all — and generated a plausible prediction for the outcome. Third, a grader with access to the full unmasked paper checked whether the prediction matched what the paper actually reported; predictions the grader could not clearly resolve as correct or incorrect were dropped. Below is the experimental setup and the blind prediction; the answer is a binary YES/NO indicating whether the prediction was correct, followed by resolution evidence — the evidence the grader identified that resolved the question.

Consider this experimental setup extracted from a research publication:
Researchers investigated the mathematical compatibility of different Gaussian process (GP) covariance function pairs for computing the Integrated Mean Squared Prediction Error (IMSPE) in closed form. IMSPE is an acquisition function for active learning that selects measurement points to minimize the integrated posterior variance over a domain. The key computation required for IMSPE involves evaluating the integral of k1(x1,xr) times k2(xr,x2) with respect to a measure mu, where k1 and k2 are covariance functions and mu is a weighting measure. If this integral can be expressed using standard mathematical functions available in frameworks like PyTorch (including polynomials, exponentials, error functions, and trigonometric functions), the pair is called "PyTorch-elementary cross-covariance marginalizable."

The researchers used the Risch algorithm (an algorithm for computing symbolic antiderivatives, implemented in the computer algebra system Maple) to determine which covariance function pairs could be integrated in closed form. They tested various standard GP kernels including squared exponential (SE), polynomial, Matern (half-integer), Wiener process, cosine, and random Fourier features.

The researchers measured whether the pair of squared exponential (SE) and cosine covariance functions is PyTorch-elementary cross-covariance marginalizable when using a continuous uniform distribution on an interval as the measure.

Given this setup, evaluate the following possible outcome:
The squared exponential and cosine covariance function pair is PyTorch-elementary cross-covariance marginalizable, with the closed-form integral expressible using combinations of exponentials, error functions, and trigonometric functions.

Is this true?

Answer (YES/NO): NO